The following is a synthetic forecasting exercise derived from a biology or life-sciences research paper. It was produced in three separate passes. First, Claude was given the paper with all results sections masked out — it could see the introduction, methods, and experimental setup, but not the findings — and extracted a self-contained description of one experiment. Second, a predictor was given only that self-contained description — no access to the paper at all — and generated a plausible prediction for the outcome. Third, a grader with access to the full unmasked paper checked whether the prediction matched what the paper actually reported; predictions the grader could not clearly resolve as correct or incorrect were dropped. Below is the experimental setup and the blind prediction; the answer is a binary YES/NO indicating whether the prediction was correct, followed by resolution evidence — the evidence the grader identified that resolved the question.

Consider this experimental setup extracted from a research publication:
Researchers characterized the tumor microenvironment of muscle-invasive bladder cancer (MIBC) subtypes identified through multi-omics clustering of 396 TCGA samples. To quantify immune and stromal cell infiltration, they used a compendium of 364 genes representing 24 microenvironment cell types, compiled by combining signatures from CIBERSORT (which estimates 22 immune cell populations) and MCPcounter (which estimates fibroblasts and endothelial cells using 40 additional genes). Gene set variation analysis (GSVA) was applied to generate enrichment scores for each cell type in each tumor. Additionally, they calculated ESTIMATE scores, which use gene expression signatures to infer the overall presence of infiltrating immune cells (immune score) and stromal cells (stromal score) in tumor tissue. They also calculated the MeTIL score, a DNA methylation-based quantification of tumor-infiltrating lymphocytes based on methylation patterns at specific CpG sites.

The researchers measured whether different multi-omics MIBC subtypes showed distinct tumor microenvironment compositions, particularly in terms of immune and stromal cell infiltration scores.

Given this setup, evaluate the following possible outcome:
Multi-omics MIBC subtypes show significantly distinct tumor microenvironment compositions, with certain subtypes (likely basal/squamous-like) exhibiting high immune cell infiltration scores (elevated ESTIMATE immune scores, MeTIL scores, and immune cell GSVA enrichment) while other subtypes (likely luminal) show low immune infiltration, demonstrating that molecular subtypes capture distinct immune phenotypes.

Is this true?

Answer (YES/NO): NO